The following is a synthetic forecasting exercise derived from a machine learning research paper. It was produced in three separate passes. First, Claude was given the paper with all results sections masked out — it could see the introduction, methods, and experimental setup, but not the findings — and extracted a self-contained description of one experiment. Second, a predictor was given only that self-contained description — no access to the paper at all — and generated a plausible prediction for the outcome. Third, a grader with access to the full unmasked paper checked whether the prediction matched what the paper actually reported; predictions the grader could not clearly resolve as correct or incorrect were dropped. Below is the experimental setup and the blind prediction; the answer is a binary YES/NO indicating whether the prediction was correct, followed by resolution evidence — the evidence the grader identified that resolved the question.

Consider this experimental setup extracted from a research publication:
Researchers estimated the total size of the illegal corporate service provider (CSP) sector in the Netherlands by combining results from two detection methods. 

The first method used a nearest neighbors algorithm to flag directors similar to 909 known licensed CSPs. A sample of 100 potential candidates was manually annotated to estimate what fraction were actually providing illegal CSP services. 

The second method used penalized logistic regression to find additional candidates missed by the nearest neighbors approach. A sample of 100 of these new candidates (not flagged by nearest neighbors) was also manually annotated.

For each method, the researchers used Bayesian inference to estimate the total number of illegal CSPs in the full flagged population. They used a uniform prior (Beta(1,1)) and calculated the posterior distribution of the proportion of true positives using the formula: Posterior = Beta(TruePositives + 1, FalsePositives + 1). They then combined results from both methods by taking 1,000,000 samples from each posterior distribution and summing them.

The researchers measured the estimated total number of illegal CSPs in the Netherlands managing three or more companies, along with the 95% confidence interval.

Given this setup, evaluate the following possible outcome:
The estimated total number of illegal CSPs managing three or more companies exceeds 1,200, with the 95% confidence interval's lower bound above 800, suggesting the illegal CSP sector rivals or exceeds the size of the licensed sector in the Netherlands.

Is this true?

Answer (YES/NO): NO